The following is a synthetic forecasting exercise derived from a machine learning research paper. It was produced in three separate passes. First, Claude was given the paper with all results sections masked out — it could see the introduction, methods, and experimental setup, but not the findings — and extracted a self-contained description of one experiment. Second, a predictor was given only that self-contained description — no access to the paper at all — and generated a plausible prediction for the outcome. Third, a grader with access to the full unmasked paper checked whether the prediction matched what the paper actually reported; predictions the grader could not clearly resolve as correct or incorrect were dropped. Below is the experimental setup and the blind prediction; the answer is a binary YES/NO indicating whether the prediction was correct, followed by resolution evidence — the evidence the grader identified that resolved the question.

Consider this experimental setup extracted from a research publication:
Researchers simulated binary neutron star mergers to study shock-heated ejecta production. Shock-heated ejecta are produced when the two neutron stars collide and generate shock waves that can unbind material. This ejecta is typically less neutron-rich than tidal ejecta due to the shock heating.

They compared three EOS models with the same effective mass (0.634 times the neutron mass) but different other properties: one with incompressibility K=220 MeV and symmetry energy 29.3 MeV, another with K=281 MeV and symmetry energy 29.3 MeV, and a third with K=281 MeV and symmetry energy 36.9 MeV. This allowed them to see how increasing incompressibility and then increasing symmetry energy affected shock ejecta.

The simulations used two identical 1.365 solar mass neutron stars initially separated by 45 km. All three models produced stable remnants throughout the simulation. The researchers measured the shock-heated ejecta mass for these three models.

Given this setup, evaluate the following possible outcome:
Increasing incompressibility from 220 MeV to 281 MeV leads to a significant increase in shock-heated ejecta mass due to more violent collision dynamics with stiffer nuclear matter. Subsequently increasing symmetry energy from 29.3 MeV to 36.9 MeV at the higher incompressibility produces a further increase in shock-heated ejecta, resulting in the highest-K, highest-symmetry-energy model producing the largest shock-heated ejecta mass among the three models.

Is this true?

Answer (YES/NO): NO